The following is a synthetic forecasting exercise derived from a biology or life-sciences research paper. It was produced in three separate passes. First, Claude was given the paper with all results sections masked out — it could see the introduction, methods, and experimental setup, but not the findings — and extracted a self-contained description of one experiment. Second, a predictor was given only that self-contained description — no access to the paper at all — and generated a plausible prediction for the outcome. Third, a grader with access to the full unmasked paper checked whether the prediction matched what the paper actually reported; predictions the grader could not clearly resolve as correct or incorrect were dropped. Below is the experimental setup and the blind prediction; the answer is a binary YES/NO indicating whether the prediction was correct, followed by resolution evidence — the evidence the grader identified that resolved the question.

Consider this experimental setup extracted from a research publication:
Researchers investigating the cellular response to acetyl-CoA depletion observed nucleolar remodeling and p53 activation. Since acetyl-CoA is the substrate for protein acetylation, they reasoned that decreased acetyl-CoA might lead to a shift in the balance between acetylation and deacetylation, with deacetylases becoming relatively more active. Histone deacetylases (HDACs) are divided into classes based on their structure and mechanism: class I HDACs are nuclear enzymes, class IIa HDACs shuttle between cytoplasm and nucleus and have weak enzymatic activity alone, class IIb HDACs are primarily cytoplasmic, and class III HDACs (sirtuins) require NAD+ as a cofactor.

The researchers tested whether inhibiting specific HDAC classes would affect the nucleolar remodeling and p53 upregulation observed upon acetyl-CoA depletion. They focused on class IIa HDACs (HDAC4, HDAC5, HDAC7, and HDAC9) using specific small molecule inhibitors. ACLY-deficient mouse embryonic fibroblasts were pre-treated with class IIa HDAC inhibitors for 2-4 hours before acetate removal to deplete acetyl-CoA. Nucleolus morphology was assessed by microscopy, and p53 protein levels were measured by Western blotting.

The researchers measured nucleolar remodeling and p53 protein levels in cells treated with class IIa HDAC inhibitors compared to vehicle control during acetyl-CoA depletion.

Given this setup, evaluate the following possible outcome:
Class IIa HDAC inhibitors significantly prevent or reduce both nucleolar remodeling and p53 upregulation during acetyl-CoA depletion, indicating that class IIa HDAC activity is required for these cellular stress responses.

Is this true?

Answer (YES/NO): YES